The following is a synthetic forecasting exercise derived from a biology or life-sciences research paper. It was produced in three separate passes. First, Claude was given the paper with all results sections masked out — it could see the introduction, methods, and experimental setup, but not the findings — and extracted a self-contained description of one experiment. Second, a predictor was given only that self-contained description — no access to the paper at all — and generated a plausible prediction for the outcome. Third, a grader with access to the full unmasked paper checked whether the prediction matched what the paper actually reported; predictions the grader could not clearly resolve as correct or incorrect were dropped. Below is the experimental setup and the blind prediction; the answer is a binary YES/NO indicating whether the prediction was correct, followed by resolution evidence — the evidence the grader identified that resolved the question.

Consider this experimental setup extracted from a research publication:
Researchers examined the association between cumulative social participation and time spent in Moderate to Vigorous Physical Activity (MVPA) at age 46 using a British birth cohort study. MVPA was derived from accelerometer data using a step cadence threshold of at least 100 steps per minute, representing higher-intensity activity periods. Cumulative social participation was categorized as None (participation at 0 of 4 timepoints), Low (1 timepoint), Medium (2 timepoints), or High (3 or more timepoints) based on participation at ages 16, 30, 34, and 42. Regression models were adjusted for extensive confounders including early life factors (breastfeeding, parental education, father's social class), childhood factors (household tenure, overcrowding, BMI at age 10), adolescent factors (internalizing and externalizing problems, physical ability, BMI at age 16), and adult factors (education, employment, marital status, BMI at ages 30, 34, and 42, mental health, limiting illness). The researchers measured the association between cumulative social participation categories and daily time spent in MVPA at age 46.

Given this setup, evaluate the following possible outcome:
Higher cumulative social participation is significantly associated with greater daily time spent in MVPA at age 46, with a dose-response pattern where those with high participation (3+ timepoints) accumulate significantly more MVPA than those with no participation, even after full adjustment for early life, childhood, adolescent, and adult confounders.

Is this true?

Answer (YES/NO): YES